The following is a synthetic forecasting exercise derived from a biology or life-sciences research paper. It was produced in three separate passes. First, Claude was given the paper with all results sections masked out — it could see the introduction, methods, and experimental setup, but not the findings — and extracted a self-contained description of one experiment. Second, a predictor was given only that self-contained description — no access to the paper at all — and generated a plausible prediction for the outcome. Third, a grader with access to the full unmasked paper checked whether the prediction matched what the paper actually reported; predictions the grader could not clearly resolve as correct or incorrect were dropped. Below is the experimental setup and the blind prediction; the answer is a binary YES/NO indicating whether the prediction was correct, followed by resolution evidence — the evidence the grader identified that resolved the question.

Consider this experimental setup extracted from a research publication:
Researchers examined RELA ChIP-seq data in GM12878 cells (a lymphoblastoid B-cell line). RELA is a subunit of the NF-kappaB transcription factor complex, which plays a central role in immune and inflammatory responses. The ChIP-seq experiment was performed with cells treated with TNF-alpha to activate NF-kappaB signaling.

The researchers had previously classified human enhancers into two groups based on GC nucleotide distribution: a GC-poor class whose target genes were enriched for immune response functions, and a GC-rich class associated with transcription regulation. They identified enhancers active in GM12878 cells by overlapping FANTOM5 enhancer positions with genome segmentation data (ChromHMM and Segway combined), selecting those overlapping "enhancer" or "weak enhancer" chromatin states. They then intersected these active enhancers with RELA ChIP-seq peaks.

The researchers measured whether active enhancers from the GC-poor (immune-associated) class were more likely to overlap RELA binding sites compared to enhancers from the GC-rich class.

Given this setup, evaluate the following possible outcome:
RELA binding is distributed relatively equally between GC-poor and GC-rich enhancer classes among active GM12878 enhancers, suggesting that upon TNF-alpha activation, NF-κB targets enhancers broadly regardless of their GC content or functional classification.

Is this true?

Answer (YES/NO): NO